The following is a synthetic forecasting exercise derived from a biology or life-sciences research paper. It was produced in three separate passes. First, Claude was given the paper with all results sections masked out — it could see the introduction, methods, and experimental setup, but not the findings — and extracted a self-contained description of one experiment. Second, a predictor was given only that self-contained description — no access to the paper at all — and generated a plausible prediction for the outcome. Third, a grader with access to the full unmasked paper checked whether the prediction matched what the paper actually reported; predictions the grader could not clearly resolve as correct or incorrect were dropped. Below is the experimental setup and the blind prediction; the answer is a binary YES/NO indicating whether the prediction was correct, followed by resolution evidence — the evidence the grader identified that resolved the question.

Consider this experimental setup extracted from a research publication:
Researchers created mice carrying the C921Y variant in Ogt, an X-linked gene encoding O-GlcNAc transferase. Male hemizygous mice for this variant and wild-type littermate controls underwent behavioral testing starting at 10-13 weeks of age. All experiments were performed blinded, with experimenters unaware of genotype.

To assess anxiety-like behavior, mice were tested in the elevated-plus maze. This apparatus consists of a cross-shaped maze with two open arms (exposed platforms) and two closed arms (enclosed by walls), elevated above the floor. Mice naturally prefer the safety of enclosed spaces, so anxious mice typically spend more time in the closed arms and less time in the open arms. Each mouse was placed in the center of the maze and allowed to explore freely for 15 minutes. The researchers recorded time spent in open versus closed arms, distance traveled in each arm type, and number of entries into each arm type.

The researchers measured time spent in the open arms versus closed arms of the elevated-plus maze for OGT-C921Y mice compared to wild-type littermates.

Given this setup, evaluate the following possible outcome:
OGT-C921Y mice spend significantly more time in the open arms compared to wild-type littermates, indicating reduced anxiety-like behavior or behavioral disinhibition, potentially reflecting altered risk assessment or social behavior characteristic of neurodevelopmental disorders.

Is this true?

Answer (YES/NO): NO